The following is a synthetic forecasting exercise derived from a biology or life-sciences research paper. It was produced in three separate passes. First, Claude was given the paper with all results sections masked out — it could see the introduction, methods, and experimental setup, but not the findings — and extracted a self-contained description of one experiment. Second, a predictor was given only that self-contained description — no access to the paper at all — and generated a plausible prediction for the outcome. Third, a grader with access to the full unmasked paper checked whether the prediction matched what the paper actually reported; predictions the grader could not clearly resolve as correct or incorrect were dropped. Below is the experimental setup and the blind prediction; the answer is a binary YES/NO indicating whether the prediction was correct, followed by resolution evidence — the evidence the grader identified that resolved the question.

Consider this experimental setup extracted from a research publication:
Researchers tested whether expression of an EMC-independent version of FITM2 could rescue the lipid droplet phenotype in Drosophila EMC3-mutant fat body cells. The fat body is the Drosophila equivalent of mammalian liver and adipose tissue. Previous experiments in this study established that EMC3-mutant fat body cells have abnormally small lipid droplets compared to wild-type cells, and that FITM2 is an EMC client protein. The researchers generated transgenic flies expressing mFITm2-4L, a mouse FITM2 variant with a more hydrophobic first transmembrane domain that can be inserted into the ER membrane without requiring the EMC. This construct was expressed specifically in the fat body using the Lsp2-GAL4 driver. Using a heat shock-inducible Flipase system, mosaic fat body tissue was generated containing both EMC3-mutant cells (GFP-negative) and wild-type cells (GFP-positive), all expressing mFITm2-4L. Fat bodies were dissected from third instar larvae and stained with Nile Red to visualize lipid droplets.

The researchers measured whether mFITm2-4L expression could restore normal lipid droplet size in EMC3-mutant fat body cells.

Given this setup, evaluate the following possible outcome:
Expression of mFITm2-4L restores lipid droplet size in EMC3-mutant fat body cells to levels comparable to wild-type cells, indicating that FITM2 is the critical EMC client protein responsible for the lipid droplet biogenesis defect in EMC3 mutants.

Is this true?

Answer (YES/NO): YES